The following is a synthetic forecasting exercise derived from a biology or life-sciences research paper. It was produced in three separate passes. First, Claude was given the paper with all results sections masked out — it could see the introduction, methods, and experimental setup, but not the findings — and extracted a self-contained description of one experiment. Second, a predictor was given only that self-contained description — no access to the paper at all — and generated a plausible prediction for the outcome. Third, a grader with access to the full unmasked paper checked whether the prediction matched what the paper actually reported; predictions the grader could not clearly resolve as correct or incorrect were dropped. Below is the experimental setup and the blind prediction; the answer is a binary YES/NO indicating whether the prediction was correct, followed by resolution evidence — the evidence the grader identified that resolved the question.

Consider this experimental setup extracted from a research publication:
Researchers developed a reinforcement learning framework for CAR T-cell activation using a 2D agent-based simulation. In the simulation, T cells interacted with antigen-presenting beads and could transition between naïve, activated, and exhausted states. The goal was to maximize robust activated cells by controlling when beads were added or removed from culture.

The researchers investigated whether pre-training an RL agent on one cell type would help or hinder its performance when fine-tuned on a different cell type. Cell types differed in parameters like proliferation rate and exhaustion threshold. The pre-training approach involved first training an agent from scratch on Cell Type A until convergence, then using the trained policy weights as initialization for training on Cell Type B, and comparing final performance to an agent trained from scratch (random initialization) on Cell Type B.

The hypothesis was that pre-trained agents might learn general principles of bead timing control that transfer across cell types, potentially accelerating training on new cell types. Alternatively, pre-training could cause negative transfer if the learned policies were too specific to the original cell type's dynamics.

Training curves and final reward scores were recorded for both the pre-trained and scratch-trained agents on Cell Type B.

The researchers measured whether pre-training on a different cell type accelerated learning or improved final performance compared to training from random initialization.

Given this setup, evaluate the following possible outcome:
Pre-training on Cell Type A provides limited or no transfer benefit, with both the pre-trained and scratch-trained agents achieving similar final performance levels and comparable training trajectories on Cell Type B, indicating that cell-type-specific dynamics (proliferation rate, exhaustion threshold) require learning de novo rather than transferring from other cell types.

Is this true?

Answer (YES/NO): NO